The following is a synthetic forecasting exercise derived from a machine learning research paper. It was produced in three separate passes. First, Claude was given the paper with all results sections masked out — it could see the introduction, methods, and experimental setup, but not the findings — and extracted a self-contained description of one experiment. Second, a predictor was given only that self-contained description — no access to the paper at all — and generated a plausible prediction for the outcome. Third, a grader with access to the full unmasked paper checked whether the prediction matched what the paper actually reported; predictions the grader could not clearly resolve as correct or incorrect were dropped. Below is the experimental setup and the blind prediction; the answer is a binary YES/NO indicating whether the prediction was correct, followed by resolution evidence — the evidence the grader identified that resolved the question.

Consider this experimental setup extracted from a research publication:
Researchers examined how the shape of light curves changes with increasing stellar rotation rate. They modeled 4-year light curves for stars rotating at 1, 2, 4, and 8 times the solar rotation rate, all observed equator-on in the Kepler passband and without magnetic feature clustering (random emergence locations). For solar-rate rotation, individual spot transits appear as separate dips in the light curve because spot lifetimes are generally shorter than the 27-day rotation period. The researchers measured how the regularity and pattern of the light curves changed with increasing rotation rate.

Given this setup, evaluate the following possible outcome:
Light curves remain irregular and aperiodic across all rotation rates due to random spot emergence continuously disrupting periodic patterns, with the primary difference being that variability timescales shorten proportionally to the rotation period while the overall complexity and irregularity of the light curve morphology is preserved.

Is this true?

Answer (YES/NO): NO